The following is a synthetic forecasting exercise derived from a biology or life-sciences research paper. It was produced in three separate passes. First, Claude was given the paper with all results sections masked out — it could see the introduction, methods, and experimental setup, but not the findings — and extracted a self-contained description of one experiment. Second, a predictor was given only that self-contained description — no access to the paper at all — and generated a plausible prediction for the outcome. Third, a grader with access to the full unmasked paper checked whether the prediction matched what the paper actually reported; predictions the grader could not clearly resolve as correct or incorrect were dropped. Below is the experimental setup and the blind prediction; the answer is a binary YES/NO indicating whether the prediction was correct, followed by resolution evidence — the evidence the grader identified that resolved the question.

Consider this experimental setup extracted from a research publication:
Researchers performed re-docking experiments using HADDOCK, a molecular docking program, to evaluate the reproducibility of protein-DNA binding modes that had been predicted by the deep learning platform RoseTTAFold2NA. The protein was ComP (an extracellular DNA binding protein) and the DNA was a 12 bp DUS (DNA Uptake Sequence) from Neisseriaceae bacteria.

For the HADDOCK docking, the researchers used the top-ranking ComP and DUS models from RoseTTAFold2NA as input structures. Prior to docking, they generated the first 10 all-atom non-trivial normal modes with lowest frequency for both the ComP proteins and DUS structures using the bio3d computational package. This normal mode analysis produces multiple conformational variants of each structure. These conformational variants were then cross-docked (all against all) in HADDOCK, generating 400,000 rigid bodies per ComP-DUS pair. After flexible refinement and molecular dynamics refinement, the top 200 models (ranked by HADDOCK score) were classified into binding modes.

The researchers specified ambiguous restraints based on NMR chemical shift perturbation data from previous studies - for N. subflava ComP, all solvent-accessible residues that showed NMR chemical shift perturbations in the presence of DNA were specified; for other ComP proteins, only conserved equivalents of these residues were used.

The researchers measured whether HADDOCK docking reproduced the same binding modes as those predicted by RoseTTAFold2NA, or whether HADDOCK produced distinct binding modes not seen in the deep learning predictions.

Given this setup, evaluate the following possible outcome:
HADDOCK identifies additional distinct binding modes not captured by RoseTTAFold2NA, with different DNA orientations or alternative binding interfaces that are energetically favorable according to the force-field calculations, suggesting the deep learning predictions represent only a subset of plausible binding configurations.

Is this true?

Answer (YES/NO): YES